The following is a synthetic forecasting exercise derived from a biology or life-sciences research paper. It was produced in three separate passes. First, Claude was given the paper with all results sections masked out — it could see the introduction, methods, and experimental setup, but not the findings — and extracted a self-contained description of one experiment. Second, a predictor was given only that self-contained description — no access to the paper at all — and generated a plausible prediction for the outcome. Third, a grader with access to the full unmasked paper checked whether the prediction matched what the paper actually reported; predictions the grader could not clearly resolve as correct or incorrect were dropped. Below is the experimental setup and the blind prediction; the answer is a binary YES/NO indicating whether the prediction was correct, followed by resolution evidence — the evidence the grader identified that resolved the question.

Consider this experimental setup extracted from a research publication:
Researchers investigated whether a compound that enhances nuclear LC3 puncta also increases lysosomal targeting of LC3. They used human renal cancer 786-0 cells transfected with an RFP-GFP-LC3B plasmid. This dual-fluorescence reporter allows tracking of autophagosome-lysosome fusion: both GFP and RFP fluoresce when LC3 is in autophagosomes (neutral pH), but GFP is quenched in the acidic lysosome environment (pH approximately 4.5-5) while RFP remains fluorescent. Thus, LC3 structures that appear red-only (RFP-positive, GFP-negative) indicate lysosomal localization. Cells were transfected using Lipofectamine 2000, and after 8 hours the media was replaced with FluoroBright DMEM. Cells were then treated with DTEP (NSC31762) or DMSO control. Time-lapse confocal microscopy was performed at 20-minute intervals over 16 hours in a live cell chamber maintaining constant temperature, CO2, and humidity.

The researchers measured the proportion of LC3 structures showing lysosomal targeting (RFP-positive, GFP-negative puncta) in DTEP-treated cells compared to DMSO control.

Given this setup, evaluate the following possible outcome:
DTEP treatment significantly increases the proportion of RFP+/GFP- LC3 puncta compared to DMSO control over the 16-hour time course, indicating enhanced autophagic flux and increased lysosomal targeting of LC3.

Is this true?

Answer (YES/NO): YES